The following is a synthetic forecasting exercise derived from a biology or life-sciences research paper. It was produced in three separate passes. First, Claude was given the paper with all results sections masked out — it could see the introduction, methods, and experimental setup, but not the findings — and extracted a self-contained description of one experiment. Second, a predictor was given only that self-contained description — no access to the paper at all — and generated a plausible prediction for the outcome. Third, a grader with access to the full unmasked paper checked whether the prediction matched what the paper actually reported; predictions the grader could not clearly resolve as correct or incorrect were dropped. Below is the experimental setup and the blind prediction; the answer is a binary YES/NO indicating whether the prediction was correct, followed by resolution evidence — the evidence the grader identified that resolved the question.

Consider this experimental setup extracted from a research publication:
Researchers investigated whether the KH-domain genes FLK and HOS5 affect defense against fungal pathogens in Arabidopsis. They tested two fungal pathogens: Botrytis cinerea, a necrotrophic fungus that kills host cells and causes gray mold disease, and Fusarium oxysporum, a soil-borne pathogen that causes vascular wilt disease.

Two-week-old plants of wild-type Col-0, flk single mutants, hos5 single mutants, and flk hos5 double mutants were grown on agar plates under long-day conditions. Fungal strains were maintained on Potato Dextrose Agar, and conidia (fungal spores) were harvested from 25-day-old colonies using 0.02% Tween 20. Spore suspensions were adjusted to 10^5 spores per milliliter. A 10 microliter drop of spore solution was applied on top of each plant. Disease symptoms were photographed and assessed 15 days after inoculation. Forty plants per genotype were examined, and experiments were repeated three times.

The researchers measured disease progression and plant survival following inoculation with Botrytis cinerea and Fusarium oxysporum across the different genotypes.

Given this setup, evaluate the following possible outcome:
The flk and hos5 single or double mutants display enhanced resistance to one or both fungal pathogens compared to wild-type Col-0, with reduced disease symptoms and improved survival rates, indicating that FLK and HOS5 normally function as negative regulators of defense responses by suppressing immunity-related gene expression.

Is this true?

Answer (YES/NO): NO